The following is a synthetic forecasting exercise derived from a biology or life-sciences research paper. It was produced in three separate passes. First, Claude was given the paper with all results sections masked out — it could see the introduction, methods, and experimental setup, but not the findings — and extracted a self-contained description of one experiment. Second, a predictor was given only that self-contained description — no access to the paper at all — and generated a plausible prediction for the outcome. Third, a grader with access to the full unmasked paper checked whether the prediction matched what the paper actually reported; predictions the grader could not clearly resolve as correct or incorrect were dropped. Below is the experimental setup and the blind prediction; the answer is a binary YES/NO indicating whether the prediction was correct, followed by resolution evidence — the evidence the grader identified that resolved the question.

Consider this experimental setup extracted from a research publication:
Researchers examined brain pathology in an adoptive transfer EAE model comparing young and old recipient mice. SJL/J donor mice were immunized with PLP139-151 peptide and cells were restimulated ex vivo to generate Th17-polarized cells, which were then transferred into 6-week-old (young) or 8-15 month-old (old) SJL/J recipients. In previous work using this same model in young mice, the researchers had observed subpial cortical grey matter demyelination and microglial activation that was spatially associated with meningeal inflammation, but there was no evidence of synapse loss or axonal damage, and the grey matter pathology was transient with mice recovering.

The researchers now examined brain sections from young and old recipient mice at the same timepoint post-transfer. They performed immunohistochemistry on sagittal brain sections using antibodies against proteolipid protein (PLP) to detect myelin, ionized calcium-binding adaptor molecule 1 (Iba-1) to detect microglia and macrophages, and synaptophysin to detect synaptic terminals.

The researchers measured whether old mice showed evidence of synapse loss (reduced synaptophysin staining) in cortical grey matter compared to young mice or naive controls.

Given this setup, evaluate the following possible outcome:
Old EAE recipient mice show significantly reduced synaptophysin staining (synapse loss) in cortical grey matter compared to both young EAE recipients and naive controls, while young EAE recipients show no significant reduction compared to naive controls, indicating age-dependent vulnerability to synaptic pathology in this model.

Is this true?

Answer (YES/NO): YES